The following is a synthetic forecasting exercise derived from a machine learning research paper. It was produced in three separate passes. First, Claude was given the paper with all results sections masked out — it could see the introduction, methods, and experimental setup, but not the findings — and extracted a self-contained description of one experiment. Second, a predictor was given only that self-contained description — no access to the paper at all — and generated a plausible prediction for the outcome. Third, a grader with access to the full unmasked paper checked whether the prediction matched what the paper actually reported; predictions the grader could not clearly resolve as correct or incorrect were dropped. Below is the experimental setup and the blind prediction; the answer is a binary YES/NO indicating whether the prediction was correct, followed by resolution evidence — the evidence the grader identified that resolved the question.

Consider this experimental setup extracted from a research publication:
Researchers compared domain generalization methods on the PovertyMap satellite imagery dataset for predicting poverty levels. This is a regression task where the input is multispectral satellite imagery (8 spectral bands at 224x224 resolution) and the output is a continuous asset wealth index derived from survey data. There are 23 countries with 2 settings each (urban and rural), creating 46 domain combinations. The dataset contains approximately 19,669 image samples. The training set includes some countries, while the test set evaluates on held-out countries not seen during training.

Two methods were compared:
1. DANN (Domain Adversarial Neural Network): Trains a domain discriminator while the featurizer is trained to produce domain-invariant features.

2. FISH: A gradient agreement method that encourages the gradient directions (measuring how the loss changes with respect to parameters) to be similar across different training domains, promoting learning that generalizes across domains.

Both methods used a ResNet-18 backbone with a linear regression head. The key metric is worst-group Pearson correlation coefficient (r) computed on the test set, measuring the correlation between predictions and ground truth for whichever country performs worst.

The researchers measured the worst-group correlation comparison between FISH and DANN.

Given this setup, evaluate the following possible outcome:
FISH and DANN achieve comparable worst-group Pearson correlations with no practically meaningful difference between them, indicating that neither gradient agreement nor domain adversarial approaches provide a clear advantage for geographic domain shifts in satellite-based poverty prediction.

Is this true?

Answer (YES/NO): NO